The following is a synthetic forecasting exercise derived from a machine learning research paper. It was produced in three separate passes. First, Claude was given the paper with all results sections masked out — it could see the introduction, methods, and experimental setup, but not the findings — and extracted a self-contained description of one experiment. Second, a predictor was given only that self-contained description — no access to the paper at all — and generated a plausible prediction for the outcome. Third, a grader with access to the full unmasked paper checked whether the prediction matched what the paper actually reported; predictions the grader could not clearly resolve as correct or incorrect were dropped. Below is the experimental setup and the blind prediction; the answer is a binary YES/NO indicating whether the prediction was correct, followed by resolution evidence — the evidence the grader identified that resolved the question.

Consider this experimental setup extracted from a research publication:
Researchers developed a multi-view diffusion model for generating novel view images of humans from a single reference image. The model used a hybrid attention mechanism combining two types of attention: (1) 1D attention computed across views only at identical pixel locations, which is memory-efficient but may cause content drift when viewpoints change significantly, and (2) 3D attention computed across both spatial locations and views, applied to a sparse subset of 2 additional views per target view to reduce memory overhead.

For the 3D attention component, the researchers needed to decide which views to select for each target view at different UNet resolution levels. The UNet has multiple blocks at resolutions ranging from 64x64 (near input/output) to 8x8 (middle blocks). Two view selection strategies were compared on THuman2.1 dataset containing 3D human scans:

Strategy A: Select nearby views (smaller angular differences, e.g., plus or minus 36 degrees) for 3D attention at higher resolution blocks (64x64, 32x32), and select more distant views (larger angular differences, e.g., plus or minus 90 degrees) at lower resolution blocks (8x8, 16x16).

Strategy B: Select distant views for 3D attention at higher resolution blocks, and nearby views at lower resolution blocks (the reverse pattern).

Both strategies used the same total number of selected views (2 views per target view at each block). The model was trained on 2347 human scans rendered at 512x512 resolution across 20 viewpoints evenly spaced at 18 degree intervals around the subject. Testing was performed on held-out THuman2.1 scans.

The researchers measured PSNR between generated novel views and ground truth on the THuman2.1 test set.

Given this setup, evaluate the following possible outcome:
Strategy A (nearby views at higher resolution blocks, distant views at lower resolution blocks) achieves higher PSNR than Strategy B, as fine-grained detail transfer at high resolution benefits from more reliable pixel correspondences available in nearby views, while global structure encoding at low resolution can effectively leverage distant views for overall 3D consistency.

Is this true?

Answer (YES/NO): YES